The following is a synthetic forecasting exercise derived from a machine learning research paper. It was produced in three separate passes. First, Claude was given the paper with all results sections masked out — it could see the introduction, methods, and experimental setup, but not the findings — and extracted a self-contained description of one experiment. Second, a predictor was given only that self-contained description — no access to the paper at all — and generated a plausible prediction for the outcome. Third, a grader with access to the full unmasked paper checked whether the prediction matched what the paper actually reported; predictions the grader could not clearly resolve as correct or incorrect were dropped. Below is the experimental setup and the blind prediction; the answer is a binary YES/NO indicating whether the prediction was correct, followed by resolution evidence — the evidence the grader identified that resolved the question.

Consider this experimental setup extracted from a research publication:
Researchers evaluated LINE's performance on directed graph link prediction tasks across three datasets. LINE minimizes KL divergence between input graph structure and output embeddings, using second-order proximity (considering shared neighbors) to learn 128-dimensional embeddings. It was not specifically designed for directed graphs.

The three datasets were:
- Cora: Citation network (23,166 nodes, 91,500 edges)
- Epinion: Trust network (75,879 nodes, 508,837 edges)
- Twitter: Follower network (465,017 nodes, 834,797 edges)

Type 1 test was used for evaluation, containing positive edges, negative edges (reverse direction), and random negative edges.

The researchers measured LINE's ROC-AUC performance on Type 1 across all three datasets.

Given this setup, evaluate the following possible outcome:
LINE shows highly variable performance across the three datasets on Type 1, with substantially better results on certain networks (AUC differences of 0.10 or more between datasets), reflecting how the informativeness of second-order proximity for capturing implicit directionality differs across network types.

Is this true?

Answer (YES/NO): YES